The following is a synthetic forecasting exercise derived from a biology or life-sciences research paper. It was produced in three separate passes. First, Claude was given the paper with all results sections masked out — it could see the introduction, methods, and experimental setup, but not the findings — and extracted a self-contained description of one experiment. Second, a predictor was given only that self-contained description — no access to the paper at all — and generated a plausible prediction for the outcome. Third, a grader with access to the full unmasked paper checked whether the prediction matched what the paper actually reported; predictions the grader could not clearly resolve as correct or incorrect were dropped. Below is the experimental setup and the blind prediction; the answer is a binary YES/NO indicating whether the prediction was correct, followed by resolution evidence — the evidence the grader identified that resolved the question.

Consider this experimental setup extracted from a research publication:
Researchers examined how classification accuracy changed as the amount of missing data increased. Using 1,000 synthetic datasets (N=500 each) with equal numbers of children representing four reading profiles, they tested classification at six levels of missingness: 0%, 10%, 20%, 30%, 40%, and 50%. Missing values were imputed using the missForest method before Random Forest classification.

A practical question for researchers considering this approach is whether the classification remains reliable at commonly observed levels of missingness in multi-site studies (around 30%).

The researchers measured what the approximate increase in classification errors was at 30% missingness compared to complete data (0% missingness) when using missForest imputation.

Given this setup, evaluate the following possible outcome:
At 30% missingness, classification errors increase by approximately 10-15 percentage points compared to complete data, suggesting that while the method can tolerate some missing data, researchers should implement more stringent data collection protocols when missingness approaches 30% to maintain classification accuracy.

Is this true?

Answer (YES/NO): NO